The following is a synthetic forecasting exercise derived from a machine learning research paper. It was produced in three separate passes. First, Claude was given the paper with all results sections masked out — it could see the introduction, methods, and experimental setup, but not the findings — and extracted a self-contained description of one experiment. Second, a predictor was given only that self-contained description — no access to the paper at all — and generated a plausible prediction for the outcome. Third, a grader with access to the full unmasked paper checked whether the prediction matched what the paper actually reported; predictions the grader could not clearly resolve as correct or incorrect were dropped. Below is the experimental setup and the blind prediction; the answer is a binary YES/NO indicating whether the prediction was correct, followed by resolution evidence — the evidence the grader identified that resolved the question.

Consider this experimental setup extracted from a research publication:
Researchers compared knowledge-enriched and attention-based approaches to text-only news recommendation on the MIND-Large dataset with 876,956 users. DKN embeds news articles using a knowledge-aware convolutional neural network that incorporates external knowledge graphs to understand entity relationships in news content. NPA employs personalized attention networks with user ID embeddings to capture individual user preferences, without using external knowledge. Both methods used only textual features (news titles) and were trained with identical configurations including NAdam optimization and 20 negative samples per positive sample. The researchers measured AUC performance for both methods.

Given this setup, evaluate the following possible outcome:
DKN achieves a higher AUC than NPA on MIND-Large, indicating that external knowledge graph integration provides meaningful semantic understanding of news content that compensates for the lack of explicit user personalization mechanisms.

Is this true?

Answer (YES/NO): NO